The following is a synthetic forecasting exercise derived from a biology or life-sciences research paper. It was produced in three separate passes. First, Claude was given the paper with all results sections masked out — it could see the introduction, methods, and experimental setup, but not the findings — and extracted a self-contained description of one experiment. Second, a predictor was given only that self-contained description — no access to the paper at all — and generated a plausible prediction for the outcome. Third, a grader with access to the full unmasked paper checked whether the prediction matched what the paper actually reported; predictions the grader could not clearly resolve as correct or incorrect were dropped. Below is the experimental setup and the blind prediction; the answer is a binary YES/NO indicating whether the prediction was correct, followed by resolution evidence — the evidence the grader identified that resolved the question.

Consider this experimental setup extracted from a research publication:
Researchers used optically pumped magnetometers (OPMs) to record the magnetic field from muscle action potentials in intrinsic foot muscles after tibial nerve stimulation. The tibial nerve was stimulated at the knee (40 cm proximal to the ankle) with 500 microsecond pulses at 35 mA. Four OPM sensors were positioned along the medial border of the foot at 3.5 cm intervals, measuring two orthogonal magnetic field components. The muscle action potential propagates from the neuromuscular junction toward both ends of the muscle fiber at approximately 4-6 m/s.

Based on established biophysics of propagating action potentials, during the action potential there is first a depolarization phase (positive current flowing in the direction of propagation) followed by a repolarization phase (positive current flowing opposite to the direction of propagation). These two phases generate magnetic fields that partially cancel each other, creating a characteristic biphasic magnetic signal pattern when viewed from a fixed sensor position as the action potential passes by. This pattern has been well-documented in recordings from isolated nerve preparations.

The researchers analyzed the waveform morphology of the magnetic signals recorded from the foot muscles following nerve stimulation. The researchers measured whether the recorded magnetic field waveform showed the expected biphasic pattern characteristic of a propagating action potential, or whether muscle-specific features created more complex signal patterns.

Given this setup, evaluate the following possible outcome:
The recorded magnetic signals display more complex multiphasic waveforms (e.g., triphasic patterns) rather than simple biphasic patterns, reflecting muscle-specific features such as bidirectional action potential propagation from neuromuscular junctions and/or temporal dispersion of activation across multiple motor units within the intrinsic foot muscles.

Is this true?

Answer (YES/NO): YES